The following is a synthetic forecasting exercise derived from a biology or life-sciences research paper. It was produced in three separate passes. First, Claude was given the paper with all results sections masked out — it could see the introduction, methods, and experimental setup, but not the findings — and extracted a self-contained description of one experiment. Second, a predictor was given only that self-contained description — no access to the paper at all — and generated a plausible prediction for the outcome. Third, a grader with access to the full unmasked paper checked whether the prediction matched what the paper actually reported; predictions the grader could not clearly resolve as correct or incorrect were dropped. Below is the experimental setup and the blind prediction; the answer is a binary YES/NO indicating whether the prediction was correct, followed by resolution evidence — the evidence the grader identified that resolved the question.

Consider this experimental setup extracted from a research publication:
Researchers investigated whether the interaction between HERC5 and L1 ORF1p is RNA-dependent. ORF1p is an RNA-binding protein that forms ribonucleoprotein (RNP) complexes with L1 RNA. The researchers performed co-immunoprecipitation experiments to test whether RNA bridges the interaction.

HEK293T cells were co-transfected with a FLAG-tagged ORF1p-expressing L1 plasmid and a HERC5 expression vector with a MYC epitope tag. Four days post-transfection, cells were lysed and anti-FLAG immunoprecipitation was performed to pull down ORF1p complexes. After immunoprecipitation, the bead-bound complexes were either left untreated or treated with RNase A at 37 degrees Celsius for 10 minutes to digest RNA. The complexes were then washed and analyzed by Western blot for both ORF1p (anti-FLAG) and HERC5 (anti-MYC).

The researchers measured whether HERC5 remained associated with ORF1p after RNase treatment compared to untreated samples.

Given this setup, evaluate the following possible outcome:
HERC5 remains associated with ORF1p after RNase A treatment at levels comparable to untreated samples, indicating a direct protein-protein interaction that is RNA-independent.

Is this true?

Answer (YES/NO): NO